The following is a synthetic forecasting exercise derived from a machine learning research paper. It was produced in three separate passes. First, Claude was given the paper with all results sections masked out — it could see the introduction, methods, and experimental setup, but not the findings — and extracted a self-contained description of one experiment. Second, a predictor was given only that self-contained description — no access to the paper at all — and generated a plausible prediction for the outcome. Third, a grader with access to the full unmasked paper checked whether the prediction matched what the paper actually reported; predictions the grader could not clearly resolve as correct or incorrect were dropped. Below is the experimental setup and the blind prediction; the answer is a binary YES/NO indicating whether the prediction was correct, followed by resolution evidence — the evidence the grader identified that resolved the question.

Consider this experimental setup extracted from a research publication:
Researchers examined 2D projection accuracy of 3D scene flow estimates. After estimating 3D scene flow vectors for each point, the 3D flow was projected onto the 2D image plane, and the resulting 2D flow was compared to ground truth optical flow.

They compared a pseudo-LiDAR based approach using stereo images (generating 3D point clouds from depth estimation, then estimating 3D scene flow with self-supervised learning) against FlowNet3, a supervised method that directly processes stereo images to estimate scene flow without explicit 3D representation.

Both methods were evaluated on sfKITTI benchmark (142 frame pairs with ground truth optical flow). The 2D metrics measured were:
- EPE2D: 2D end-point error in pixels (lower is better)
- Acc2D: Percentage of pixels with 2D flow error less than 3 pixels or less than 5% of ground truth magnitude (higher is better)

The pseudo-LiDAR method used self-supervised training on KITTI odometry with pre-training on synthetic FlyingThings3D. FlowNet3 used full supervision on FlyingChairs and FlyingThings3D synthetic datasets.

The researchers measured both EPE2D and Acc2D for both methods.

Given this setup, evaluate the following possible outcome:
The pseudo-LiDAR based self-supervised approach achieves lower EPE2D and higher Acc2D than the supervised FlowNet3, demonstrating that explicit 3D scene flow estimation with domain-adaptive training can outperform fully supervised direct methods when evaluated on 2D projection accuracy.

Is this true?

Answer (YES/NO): NO